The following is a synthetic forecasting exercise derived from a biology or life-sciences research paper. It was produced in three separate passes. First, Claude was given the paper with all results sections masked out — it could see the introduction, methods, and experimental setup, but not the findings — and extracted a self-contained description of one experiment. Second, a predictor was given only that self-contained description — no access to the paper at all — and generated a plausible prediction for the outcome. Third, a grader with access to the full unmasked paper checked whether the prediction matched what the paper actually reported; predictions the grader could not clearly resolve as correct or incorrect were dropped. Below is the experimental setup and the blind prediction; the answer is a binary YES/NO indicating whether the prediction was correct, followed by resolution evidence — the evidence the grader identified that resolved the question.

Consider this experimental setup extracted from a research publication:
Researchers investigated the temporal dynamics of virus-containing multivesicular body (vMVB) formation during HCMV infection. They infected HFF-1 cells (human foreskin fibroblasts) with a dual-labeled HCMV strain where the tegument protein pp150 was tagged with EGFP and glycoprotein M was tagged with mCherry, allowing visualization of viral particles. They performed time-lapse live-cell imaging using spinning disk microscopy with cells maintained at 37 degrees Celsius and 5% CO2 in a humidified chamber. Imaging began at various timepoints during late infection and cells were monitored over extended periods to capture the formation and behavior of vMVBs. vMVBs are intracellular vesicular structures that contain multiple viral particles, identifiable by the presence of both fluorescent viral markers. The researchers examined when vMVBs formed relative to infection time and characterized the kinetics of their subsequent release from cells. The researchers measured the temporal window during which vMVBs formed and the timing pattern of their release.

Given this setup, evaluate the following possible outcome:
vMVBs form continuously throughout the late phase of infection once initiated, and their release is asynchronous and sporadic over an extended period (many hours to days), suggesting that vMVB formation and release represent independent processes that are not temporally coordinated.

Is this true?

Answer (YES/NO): NO